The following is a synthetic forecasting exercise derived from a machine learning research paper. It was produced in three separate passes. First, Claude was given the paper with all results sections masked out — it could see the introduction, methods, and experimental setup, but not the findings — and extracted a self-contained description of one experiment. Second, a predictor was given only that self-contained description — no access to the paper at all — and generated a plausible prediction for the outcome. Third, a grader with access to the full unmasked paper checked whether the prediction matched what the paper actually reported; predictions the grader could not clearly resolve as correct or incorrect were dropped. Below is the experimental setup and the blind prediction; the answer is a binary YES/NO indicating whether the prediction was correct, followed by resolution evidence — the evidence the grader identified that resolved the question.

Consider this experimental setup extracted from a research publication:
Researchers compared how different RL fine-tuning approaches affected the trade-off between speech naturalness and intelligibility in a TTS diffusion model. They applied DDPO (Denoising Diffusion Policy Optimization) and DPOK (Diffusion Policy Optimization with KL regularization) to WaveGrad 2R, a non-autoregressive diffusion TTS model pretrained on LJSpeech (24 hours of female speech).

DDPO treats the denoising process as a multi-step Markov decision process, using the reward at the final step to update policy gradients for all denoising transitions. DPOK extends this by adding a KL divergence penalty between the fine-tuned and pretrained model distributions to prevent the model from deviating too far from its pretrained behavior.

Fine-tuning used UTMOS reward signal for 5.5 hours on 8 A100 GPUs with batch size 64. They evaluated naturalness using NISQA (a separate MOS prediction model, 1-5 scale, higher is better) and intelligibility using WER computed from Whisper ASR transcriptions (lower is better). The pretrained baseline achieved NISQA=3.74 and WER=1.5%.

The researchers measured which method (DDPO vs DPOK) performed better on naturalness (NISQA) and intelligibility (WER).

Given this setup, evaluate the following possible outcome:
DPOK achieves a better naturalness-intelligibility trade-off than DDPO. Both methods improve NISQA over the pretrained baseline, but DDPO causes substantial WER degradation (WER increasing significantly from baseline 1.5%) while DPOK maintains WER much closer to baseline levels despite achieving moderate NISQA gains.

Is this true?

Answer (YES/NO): NO